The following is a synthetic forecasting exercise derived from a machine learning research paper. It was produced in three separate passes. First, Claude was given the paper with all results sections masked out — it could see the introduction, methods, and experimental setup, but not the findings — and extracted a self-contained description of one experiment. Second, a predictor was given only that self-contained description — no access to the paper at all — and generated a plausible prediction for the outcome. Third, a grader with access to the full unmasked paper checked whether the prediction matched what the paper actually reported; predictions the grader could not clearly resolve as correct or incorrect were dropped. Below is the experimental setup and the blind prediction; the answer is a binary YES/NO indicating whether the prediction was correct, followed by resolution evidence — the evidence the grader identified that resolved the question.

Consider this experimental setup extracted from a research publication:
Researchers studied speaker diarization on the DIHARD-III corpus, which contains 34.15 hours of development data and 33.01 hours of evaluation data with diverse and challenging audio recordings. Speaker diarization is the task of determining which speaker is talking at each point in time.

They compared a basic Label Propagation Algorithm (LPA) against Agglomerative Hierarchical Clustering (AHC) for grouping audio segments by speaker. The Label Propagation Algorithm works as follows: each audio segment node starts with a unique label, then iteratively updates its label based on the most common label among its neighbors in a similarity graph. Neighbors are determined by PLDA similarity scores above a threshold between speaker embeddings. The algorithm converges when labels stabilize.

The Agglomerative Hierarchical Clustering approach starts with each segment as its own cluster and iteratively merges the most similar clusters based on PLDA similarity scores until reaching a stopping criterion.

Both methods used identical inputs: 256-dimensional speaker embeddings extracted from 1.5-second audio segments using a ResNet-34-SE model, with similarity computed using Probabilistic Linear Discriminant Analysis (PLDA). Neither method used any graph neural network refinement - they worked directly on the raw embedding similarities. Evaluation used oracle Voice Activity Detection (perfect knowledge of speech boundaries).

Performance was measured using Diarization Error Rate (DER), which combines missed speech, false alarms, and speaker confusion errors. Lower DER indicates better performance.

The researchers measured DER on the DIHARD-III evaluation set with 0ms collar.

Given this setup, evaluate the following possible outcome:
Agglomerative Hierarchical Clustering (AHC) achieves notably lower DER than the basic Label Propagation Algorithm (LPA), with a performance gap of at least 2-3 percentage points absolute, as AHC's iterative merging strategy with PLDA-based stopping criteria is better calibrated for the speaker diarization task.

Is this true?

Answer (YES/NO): NO